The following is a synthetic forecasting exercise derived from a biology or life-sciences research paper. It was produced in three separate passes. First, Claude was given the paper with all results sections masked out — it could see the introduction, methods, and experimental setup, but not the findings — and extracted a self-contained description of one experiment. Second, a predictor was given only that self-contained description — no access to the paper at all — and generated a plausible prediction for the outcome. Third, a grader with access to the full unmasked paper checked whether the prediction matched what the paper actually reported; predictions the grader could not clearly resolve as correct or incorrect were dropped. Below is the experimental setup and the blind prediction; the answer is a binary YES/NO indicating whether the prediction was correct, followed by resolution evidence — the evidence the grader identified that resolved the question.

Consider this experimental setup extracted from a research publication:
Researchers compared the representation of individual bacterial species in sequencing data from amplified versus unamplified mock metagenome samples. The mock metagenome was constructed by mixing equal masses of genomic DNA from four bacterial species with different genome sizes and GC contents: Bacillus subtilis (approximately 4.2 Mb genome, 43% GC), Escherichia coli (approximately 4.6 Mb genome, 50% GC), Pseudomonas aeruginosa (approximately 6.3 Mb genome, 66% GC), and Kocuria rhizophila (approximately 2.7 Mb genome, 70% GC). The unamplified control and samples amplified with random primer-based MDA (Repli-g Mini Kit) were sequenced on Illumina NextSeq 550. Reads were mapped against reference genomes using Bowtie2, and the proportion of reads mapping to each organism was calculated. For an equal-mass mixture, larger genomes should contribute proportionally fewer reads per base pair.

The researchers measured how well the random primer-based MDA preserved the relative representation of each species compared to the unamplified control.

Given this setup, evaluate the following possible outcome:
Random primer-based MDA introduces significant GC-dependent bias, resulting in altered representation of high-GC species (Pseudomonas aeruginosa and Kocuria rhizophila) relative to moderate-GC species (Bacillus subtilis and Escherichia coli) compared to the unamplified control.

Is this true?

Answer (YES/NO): YES